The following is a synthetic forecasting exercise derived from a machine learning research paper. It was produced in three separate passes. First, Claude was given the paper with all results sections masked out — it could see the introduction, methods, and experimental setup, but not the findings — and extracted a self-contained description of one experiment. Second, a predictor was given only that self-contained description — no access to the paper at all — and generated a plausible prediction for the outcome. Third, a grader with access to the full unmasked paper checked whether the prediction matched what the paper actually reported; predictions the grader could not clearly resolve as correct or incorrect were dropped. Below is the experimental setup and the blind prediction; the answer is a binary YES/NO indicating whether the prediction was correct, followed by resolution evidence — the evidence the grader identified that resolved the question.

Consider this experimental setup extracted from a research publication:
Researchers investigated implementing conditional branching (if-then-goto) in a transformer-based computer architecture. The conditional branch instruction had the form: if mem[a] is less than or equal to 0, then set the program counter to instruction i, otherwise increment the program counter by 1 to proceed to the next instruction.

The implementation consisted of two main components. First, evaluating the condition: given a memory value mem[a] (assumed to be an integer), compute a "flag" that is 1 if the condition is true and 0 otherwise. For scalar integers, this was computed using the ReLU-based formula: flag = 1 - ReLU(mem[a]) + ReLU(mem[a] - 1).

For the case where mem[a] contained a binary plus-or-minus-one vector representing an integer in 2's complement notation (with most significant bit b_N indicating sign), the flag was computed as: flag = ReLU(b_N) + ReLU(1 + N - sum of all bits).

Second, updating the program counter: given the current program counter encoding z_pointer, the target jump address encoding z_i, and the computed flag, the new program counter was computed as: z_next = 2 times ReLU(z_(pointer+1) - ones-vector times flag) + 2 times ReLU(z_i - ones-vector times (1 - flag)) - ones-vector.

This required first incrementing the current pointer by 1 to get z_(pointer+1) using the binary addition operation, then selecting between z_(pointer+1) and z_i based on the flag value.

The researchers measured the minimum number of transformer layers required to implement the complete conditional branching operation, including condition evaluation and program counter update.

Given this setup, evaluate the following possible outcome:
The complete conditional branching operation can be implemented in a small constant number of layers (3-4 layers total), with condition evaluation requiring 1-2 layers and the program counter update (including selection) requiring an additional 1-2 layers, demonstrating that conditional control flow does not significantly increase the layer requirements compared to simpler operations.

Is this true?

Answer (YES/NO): NO